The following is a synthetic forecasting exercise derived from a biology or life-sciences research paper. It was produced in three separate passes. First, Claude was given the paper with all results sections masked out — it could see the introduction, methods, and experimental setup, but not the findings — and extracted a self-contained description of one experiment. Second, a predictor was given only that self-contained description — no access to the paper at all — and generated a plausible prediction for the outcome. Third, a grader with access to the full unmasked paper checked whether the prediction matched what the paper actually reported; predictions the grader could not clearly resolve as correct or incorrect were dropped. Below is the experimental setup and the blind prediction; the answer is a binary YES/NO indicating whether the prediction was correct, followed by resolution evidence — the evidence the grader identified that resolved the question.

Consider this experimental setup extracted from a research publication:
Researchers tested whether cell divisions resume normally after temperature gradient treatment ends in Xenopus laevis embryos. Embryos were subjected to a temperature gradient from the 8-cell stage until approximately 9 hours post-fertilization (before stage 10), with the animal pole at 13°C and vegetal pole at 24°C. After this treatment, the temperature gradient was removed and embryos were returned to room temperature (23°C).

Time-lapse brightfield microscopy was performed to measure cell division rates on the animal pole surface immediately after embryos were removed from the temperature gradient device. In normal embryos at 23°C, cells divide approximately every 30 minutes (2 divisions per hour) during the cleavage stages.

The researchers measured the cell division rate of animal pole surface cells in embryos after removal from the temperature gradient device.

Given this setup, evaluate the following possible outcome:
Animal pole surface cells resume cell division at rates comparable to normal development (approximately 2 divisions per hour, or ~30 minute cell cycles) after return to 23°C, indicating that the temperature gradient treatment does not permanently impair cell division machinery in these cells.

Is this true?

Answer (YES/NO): YES